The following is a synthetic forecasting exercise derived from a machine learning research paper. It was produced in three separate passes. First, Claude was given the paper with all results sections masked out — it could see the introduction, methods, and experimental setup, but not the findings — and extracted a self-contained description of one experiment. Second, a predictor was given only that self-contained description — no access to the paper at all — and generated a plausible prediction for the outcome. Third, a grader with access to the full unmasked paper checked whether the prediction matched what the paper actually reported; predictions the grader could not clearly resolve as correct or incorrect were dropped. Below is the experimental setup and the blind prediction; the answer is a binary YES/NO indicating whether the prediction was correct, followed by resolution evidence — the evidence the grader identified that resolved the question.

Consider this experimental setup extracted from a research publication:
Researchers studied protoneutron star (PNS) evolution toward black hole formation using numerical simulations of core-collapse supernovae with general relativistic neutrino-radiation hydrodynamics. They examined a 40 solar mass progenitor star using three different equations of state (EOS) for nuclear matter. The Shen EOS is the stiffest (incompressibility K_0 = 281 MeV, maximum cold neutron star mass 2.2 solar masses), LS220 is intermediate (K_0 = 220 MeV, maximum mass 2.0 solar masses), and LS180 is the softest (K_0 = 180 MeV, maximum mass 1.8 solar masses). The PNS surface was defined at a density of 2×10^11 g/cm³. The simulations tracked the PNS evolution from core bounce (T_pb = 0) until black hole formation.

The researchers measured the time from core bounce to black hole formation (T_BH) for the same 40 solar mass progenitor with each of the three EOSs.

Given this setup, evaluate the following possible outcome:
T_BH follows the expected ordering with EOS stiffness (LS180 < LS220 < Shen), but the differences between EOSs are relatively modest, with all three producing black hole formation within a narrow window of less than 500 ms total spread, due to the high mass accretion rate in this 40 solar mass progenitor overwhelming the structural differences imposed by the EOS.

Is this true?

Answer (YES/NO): NO